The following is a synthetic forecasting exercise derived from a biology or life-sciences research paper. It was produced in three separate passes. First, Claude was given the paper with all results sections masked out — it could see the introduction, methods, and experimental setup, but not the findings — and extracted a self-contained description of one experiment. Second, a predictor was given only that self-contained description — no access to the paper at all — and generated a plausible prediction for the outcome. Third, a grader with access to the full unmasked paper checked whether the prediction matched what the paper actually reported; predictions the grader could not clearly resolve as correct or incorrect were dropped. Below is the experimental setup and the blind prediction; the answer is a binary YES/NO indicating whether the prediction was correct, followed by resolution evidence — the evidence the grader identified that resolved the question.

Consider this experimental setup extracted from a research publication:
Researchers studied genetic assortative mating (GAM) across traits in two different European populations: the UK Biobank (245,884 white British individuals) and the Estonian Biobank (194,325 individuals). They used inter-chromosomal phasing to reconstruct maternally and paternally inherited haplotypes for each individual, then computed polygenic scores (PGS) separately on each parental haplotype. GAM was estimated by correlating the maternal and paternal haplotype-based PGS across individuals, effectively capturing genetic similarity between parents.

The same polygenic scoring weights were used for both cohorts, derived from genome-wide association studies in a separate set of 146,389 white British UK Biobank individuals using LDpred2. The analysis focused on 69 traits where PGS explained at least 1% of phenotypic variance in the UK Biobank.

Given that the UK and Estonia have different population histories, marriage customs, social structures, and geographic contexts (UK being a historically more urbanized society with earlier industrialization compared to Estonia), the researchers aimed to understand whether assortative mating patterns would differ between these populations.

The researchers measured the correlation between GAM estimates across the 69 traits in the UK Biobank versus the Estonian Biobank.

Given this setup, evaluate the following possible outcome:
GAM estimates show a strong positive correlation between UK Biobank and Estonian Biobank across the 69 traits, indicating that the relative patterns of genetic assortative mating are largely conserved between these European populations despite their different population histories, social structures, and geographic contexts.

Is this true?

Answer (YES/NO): YES